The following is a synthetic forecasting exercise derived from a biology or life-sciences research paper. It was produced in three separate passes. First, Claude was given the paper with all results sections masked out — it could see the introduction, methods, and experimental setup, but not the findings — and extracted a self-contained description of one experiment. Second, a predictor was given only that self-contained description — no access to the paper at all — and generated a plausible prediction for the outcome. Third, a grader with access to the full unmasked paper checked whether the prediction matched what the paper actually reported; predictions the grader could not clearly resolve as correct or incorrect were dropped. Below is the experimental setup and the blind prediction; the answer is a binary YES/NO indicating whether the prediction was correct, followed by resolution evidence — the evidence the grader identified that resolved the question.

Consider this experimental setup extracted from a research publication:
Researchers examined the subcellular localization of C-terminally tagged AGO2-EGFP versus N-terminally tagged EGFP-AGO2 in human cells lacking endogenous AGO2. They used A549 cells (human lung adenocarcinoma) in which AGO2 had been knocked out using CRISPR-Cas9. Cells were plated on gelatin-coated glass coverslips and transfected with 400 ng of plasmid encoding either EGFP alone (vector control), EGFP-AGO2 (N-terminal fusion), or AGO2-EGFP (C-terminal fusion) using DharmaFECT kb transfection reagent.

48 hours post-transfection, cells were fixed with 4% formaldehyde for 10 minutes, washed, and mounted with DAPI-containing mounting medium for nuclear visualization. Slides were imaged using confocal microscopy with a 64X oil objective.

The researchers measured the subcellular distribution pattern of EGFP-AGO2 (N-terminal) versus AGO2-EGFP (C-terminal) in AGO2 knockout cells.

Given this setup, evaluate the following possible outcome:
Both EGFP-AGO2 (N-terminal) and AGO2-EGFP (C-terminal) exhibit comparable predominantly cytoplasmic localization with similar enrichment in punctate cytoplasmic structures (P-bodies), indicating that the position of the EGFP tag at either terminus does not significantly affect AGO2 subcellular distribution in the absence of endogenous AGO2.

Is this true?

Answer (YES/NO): NO